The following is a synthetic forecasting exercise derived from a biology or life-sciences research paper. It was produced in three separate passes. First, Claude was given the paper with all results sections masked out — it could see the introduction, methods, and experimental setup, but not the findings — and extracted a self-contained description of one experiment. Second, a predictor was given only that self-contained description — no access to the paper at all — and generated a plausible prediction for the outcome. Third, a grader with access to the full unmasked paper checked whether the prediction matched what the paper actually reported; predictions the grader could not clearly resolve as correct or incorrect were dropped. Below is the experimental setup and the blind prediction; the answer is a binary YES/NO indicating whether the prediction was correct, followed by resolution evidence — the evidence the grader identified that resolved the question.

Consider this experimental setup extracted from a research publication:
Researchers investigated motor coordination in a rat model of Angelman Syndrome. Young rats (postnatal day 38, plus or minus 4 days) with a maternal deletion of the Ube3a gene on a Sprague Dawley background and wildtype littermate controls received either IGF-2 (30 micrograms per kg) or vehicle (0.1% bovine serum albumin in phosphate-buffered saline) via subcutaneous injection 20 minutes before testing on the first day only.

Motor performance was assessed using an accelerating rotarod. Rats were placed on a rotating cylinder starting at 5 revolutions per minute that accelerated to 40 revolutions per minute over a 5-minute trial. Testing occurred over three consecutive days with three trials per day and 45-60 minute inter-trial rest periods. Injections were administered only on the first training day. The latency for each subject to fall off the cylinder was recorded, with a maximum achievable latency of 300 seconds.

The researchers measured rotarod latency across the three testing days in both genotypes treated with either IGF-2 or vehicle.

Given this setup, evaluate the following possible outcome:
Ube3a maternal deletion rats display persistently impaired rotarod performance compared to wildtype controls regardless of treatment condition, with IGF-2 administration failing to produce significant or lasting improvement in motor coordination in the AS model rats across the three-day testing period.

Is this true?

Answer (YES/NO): YES